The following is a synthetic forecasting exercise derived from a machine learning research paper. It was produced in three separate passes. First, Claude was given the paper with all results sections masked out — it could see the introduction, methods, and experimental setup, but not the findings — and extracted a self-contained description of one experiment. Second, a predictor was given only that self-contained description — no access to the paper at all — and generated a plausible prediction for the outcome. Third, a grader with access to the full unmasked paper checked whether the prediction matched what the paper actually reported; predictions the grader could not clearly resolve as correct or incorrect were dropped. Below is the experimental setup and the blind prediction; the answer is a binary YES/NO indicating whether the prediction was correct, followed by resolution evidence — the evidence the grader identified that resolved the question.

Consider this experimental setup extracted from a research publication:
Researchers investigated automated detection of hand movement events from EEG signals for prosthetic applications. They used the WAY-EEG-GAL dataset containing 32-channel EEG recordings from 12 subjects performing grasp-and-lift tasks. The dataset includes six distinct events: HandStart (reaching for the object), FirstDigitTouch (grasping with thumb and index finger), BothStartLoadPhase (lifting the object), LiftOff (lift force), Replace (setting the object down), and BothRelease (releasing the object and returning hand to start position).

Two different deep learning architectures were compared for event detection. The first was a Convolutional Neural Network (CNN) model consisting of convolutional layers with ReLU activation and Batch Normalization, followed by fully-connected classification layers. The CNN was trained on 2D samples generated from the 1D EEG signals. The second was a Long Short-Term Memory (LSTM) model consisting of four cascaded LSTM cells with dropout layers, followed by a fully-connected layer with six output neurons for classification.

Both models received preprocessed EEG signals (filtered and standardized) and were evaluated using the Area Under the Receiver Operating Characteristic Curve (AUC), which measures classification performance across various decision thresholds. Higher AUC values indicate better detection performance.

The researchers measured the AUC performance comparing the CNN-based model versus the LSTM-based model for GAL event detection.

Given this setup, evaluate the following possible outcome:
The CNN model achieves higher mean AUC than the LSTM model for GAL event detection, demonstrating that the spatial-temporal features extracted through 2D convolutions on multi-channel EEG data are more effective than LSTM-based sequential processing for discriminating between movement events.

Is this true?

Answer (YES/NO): YES